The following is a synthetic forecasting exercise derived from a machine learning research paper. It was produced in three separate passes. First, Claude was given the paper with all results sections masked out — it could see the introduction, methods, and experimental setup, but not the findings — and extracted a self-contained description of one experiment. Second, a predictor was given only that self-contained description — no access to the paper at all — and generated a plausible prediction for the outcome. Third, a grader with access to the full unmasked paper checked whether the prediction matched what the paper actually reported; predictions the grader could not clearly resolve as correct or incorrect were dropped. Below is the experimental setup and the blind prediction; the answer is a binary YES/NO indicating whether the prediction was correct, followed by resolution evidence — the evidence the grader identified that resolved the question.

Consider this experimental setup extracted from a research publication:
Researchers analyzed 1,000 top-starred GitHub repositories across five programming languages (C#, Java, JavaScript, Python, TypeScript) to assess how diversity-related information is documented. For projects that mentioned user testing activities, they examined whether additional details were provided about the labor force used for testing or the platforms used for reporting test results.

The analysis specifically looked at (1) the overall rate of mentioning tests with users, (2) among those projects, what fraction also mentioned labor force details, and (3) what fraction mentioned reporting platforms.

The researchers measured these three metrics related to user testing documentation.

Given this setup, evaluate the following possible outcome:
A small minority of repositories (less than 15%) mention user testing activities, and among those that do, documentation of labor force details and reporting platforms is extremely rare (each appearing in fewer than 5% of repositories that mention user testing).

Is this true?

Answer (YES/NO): YES